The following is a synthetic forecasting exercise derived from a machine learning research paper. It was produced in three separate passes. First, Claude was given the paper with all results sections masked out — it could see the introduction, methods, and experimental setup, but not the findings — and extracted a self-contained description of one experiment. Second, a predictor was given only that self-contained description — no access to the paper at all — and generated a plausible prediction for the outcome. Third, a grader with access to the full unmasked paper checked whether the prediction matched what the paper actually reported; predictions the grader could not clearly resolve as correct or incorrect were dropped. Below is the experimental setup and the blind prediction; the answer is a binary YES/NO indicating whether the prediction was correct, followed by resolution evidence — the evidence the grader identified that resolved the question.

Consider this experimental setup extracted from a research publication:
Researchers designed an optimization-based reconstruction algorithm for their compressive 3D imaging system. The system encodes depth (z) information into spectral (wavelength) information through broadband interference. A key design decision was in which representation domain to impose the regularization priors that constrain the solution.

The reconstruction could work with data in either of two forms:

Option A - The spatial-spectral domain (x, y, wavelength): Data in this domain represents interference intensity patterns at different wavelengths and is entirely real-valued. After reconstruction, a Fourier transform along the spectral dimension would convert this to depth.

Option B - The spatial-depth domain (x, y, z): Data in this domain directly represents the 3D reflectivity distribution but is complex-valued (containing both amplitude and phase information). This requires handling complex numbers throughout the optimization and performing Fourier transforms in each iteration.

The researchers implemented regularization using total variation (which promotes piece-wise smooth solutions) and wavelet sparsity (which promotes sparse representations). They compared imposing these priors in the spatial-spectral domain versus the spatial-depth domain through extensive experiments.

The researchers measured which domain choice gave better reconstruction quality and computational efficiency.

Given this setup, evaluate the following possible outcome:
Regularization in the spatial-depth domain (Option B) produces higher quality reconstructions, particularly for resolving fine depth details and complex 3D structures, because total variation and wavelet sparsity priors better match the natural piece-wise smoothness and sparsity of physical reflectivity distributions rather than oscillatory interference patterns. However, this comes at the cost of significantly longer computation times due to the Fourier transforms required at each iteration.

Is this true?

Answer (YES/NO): NO